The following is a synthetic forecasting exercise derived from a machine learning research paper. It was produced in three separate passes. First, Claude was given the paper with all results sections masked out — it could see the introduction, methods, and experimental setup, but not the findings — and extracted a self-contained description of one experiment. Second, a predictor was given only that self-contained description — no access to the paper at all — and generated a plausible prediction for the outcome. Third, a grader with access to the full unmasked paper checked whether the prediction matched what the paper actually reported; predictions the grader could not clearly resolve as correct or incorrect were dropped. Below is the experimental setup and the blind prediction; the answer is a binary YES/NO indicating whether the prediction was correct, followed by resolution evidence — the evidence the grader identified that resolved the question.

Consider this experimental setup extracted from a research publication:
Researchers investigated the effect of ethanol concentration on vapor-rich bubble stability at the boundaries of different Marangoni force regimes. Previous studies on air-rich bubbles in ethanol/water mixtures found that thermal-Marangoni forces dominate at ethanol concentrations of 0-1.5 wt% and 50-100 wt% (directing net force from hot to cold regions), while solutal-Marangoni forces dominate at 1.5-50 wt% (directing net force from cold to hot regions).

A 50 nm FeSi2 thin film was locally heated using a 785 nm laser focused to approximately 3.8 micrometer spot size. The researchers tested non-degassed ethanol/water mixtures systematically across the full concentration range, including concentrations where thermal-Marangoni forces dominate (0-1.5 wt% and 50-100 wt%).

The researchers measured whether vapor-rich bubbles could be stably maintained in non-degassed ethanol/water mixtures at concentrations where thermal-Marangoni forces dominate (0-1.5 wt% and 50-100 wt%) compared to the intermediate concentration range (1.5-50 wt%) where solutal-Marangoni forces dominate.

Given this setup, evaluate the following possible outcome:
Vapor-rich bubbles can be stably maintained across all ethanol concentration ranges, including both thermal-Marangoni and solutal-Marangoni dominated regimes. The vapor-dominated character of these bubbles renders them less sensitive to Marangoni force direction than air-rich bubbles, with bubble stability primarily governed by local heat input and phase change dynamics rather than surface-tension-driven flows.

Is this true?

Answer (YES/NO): NO